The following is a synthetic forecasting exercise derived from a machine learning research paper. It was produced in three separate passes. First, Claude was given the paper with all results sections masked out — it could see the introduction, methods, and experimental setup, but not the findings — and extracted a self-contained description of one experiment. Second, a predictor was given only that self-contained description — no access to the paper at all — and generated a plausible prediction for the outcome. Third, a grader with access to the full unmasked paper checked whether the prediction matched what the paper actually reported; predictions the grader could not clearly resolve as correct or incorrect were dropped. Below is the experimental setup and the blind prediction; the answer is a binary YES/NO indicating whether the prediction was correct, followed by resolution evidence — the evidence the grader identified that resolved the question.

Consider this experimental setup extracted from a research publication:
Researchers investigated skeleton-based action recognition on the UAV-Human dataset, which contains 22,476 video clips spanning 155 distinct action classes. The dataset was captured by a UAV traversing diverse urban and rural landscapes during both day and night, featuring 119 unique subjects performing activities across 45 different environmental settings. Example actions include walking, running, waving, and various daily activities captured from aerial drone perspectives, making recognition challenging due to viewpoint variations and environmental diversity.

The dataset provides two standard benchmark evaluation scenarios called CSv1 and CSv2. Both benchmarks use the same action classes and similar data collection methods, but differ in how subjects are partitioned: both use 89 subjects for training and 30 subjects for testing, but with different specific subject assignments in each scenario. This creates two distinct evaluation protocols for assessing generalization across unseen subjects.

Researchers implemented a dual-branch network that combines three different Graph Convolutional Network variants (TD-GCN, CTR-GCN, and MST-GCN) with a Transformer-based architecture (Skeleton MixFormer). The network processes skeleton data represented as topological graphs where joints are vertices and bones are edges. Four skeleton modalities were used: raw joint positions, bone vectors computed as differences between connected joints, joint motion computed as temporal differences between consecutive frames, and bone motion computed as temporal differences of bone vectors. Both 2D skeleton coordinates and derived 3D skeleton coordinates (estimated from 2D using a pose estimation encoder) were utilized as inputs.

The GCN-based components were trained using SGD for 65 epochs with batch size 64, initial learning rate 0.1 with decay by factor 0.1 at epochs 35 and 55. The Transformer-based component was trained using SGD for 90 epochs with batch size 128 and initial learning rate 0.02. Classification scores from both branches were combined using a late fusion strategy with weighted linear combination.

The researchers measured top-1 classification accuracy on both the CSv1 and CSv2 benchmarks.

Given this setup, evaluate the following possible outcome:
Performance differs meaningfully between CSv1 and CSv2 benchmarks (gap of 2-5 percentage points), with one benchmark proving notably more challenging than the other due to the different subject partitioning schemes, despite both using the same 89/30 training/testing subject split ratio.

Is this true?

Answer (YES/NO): NO